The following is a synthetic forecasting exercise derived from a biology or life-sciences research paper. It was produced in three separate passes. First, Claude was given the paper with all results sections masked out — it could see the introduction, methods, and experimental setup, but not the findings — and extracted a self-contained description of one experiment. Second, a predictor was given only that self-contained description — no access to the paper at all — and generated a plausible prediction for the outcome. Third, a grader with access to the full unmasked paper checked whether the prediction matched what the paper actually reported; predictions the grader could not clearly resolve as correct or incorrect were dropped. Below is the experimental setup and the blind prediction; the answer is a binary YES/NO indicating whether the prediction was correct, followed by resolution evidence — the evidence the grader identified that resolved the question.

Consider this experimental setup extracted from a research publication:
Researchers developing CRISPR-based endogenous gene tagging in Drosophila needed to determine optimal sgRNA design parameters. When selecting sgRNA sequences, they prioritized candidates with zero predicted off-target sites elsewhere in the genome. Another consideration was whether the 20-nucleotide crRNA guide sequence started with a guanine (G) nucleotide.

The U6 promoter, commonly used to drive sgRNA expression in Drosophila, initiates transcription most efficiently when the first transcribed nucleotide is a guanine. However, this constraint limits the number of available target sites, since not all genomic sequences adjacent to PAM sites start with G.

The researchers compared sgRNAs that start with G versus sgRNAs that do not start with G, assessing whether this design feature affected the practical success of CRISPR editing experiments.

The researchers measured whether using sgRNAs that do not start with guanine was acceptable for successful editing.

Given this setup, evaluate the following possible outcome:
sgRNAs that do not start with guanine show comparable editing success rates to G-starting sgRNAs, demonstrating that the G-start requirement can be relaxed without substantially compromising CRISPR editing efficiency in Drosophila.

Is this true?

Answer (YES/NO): NO